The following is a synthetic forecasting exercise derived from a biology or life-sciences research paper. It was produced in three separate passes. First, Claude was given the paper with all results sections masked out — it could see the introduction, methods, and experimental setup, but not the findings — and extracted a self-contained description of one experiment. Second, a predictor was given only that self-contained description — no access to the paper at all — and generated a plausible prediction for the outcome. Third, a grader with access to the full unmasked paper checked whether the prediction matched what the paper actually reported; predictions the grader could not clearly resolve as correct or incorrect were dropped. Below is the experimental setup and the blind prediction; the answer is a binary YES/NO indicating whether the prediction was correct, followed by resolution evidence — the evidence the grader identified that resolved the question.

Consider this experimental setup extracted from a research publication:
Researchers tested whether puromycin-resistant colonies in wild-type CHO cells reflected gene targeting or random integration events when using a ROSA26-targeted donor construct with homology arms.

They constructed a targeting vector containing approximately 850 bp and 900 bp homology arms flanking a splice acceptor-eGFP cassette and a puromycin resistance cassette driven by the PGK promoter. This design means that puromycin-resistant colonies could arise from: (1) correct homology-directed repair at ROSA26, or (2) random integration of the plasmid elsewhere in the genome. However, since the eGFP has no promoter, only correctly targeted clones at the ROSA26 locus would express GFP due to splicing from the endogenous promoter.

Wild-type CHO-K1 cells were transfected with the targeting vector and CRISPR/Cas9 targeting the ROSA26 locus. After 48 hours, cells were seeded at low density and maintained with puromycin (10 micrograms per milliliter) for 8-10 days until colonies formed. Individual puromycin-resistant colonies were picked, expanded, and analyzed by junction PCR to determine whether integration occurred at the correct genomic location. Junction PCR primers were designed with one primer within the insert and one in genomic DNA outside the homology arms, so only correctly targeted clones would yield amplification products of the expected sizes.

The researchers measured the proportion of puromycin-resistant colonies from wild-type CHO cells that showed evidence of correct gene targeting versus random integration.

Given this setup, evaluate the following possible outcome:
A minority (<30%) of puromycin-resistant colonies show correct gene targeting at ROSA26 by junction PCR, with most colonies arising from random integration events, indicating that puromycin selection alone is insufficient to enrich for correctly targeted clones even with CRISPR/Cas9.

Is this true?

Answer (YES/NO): NO